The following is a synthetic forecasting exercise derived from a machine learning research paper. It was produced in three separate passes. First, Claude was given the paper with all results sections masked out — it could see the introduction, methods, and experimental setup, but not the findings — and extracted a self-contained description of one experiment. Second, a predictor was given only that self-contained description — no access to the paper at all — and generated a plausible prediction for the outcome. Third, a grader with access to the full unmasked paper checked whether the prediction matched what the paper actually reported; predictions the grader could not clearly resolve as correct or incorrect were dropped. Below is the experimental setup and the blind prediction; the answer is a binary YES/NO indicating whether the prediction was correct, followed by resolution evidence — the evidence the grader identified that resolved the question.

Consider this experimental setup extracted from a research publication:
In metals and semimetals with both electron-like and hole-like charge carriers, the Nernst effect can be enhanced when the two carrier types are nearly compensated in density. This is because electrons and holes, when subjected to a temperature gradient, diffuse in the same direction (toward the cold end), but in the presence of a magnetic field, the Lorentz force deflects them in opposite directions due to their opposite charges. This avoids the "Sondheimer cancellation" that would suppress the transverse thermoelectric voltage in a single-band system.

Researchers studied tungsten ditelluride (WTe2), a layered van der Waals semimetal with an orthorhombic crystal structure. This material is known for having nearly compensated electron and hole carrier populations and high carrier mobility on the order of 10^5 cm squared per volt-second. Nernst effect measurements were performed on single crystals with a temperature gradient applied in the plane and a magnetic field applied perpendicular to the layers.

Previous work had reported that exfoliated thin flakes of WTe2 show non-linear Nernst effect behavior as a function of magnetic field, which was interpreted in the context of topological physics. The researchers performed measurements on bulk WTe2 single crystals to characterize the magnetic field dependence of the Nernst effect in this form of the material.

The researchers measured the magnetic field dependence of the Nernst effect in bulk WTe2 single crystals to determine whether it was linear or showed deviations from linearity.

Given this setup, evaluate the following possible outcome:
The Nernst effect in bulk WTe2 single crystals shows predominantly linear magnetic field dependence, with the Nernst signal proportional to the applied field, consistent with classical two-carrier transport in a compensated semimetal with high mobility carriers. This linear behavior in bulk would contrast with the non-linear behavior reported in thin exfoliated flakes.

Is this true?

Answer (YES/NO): YES